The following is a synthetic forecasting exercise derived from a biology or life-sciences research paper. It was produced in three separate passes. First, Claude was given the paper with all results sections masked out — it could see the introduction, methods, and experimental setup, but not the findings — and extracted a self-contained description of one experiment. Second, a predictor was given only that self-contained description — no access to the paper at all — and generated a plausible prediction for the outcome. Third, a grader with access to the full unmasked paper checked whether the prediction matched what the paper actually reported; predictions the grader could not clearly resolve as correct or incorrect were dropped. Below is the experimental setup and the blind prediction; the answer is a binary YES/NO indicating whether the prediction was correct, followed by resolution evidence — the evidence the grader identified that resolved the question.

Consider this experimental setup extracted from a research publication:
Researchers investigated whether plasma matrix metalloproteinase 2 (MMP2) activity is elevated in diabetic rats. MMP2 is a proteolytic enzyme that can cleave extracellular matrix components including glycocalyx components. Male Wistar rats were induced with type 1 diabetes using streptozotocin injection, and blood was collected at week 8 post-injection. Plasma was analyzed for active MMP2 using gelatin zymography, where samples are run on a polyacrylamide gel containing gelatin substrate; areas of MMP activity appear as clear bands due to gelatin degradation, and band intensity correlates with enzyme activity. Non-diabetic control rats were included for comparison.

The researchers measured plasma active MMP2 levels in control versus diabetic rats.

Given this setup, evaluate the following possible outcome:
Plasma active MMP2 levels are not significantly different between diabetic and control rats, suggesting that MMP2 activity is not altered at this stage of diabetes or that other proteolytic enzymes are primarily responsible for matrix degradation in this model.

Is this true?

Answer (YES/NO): NO